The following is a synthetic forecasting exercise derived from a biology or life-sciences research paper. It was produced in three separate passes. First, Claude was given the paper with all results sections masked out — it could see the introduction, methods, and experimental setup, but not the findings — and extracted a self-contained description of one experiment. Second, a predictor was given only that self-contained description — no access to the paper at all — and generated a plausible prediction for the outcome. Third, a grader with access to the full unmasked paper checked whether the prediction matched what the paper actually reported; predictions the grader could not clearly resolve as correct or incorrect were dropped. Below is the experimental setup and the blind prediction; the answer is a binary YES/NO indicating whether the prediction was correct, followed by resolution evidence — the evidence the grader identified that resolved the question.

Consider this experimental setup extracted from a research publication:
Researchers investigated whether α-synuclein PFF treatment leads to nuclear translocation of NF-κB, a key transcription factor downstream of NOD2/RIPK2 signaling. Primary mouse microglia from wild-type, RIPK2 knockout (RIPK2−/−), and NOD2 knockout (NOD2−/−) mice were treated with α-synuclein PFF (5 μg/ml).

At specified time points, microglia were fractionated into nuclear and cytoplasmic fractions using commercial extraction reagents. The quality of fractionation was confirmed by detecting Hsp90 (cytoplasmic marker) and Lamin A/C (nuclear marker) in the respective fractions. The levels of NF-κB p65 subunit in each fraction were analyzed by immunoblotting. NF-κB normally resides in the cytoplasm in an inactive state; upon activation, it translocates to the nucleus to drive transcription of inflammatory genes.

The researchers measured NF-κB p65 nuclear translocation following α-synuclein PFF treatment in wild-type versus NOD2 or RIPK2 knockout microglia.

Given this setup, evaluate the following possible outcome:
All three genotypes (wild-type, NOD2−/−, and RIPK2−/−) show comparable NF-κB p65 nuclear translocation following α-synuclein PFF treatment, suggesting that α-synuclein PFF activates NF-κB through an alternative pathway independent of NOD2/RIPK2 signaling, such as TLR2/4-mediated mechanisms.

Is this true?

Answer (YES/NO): NO